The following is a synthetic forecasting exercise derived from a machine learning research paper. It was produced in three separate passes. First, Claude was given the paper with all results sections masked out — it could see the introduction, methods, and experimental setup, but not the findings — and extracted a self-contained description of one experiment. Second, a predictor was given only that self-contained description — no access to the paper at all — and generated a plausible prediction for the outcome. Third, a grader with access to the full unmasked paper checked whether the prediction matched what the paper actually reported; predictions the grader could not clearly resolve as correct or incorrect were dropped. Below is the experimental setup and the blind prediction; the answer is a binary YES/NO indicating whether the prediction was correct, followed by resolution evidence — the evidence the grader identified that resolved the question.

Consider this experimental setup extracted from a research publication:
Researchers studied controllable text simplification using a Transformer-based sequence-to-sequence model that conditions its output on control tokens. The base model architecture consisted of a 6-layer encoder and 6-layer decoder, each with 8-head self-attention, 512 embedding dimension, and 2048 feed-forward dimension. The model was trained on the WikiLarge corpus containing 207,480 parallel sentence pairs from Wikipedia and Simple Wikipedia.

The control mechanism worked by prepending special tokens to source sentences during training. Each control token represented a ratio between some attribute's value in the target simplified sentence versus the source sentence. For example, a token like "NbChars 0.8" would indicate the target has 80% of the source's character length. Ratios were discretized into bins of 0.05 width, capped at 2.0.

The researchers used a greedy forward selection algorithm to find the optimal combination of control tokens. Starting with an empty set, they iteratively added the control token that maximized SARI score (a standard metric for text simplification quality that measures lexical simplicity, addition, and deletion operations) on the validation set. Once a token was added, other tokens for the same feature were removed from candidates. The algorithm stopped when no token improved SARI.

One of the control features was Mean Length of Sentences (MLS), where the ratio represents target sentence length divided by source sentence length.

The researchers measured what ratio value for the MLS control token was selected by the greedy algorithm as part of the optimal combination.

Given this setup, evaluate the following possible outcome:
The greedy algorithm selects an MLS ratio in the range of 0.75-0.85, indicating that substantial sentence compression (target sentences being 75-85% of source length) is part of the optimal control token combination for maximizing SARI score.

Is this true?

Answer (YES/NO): NO